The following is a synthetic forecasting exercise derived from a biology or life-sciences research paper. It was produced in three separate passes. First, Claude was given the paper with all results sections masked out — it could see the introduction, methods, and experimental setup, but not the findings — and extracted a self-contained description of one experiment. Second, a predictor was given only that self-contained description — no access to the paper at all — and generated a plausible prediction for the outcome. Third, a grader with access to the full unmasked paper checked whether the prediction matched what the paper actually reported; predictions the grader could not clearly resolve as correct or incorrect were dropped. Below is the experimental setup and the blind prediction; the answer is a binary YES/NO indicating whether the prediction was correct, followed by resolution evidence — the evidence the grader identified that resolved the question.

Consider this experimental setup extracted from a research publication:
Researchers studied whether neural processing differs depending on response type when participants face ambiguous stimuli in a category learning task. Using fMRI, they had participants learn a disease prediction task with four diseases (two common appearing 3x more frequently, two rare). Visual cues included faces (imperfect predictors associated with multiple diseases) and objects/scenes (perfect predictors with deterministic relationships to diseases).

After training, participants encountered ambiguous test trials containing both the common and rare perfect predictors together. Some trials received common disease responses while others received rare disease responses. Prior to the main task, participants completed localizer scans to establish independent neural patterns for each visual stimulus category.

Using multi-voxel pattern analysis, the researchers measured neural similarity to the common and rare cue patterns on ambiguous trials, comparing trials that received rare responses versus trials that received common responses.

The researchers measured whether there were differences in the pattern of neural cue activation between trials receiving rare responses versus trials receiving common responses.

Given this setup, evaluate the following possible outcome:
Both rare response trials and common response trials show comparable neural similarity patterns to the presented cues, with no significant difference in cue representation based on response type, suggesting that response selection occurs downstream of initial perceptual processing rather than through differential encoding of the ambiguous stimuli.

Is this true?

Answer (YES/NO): NO